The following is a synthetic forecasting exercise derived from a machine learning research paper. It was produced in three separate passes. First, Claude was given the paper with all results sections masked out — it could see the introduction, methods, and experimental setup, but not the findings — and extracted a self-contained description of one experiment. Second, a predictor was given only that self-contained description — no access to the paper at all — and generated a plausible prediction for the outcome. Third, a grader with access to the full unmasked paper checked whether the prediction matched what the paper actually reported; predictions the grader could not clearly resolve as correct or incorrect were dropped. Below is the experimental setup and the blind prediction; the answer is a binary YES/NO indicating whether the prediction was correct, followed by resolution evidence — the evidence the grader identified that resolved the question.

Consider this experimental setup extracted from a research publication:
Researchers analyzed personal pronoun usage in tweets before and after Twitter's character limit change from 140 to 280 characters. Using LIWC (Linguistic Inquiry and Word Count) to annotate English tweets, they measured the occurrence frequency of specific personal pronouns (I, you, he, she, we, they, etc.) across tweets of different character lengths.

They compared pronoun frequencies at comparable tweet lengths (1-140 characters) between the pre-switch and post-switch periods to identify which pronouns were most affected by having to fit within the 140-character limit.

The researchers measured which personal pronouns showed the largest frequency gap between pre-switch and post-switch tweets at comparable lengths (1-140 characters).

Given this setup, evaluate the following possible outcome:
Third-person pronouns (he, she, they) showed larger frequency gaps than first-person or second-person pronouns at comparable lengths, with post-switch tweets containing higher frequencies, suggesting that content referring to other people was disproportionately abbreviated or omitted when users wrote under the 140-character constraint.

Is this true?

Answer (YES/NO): NO